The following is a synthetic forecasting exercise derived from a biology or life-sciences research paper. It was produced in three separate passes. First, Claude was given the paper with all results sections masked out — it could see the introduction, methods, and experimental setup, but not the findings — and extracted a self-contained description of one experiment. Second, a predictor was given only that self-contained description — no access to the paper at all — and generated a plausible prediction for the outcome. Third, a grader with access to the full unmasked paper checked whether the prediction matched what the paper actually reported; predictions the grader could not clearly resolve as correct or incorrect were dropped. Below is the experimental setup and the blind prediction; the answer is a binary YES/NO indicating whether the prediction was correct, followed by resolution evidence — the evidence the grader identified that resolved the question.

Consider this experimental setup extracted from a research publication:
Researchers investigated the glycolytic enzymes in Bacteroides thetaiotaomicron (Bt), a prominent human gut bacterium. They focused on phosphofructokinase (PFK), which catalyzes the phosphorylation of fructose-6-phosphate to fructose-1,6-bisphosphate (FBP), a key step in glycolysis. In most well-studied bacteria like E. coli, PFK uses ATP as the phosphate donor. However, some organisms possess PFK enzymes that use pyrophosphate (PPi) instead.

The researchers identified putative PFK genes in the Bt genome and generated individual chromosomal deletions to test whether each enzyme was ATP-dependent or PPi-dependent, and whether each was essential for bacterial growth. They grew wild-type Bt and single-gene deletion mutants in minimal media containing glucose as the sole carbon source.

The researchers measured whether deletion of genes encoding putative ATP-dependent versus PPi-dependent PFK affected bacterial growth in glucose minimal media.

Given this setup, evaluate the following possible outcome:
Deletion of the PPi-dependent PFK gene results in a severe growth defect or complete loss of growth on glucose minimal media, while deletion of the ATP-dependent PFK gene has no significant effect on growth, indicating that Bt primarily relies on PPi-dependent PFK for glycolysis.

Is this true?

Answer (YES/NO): YES